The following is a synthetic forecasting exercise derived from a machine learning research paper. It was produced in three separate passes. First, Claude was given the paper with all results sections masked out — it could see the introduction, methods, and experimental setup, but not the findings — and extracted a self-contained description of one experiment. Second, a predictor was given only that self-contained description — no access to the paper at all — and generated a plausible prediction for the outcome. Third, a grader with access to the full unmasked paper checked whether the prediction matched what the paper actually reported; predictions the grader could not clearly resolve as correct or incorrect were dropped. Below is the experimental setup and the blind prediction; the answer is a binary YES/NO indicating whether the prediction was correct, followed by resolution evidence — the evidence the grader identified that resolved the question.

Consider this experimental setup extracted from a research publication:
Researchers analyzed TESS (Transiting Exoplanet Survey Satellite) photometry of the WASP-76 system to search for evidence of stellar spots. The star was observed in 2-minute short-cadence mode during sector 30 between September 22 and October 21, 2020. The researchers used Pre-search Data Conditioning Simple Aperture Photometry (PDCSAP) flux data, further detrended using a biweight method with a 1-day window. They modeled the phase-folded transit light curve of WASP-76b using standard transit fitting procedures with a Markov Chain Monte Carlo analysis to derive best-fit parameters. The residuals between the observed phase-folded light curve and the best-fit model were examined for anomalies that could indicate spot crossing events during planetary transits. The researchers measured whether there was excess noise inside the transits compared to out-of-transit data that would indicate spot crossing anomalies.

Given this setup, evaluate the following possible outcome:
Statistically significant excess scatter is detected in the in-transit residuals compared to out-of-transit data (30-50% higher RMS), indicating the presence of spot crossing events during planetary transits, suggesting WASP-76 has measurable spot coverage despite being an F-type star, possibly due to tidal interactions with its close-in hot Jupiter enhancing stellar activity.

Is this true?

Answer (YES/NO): NO